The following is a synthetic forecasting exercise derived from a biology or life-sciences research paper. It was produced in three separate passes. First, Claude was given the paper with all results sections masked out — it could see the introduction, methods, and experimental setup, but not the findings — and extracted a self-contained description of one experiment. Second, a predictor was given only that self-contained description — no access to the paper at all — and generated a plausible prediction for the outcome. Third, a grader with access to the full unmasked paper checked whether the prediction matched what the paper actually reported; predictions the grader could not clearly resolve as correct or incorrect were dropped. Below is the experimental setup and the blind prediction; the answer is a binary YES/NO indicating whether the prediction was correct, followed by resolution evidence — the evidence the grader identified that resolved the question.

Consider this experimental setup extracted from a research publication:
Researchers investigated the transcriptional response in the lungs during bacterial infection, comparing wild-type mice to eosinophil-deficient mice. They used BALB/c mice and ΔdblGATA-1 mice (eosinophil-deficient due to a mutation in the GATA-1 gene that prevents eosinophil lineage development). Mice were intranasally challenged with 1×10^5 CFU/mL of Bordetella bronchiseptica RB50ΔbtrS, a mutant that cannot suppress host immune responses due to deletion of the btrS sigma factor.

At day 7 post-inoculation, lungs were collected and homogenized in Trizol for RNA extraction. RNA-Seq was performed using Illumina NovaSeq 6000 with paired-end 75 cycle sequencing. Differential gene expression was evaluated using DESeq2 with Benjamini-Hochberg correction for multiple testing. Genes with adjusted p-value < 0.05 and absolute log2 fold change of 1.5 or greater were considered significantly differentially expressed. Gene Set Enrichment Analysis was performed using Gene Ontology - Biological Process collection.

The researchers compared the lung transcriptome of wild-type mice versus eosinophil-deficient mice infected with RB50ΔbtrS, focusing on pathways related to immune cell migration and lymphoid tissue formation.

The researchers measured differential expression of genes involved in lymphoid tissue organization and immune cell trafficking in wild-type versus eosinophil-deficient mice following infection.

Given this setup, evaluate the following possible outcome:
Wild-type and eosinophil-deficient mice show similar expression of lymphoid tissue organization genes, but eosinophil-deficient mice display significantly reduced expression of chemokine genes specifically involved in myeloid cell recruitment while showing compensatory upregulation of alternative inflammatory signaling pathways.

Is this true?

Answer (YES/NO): NO